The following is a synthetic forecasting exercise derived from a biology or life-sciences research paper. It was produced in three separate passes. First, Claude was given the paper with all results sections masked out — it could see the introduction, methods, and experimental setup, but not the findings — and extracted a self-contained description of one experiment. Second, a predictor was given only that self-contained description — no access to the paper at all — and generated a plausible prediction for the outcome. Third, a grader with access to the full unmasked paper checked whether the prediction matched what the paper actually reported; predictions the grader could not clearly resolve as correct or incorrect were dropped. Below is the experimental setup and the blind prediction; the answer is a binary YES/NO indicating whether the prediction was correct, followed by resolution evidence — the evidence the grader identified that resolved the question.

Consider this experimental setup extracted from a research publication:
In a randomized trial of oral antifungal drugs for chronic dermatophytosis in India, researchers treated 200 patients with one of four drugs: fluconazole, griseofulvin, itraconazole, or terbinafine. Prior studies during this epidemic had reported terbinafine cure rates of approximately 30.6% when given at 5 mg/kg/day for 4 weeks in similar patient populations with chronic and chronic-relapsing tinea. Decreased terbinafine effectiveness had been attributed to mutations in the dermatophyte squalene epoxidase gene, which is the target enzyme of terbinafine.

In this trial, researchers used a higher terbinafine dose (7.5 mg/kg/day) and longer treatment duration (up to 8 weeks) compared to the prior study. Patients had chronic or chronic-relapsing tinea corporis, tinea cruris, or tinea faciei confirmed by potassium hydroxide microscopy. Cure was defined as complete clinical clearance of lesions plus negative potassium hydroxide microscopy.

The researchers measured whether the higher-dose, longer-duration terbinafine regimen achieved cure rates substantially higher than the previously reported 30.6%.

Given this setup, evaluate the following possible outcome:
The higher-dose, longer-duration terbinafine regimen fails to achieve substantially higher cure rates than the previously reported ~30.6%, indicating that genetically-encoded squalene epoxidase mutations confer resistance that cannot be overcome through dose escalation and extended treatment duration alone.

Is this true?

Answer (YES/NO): YES